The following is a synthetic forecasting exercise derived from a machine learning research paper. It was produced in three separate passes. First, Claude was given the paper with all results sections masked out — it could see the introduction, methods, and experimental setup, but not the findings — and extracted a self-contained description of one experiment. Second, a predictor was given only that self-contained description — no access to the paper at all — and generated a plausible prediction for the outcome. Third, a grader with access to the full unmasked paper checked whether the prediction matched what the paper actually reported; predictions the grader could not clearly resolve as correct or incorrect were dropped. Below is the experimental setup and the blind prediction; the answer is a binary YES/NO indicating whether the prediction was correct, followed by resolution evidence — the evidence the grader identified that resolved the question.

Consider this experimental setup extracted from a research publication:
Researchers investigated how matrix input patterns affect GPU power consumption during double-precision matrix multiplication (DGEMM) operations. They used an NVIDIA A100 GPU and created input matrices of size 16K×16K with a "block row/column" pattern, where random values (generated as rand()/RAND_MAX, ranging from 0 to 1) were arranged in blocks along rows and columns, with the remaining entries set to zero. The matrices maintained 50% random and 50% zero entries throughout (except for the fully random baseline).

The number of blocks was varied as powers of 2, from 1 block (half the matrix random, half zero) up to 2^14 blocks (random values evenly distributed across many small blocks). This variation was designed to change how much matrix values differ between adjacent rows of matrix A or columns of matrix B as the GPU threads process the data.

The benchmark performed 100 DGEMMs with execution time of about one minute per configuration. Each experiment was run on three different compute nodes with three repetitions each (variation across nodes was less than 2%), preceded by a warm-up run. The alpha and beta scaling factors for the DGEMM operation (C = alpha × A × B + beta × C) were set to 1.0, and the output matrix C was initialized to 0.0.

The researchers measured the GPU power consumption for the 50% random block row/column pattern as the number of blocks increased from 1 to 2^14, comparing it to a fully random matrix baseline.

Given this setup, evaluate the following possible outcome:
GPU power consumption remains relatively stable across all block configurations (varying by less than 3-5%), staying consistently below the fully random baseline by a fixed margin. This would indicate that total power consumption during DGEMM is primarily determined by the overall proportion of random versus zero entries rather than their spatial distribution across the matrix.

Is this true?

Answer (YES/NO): NO